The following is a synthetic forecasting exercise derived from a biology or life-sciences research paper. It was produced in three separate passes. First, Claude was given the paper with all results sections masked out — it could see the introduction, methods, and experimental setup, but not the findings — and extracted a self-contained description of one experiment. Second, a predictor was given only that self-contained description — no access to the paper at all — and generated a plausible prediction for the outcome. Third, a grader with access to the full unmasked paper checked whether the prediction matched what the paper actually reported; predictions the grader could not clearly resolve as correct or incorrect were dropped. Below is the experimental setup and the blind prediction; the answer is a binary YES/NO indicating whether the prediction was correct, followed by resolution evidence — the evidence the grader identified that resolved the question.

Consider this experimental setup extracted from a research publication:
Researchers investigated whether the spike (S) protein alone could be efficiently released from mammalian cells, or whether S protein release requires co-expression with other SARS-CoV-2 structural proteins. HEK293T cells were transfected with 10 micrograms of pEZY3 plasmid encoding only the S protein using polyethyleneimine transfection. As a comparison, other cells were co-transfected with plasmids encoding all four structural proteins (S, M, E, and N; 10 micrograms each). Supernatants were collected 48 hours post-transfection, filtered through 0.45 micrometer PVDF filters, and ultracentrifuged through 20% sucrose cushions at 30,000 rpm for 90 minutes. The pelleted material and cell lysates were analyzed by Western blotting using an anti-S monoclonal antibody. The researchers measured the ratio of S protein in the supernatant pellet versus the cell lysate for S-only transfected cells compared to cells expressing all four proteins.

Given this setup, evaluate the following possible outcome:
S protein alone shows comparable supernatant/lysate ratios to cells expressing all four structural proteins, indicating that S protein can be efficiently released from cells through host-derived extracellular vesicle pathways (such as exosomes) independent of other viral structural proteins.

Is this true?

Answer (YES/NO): NO